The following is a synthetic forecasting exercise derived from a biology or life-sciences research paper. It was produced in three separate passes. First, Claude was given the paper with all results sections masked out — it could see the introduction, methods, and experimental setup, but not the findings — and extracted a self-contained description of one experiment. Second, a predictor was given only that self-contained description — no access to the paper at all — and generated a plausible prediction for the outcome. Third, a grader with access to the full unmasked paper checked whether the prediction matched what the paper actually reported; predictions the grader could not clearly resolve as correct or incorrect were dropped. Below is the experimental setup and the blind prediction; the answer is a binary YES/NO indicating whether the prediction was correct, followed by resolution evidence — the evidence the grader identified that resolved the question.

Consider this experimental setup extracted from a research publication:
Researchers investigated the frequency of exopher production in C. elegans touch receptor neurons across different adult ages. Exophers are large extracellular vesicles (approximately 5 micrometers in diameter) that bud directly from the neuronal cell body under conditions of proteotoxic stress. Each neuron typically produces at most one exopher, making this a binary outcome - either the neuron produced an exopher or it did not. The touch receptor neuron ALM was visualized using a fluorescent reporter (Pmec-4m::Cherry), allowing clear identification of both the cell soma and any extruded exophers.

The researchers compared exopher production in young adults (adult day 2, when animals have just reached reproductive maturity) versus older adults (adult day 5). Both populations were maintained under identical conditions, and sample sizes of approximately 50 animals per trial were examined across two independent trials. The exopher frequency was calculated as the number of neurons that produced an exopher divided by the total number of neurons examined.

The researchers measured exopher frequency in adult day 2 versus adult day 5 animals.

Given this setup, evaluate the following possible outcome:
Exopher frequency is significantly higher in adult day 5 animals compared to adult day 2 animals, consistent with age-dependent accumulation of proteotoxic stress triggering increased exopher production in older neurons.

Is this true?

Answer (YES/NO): NO